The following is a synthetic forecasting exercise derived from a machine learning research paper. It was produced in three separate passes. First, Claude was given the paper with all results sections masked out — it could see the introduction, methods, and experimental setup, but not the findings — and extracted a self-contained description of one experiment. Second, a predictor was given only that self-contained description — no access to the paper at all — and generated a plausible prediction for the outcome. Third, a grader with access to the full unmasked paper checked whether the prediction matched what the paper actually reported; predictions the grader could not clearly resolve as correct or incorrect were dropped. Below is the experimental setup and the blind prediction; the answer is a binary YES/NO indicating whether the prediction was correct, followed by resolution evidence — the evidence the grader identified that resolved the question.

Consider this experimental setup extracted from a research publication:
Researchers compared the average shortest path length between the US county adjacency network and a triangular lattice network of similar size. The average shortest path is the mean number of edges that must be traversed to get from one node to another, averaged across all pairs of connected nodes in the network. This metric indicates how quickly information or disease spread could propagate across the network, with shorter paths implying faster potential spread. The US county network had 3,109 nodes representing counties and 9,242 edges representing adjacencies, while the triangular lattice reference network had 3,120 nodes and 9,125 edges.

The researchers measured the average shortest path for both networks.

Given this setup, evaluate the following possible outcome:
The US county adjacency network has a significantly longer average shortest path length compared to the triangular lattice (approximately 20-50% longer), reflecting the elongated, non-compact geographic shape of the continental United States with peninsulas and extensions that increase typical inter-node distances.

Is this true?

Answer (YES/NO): NO